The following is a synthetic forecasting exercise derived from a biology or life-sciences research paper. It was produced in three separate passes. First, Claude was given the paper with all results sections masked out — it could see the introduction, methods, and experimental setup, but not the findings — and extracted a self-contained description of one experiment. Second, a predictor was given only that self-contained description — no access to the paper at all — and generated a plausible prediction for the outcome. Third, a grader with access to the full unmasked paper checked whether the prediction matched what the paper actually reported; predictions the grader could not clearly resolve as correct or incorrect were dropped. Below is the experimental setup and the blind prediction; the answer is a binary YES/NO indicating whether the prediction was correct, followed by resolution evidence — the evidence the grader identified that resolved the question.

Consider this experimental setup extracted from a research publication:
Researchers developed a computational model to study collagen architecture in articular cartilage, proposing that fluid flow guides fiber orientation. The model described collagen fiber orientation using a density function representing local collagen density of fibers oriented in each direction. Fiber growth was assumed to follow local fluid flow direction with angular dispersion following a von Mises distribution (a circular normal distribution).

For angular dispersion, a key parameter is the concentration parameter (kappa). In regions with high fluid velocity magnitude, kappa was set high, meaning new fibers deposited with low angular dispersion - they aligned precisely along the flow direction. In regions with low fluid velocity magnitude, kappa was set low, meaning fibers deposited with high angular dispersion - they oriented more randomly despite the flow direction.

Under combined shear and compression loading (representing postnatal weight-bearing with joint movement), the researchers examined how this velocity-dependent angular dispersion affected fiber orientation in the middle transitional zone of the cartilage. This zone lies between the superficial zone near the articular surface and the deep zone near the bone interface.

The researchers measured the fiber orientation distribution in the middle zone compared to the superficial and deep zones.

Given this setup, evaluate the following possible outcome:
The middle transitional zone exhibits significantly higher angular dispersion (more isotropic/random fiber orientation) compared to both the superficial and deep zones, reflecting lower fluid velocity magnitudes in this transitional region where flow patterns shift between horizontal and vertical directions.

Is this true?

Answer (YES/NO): YES